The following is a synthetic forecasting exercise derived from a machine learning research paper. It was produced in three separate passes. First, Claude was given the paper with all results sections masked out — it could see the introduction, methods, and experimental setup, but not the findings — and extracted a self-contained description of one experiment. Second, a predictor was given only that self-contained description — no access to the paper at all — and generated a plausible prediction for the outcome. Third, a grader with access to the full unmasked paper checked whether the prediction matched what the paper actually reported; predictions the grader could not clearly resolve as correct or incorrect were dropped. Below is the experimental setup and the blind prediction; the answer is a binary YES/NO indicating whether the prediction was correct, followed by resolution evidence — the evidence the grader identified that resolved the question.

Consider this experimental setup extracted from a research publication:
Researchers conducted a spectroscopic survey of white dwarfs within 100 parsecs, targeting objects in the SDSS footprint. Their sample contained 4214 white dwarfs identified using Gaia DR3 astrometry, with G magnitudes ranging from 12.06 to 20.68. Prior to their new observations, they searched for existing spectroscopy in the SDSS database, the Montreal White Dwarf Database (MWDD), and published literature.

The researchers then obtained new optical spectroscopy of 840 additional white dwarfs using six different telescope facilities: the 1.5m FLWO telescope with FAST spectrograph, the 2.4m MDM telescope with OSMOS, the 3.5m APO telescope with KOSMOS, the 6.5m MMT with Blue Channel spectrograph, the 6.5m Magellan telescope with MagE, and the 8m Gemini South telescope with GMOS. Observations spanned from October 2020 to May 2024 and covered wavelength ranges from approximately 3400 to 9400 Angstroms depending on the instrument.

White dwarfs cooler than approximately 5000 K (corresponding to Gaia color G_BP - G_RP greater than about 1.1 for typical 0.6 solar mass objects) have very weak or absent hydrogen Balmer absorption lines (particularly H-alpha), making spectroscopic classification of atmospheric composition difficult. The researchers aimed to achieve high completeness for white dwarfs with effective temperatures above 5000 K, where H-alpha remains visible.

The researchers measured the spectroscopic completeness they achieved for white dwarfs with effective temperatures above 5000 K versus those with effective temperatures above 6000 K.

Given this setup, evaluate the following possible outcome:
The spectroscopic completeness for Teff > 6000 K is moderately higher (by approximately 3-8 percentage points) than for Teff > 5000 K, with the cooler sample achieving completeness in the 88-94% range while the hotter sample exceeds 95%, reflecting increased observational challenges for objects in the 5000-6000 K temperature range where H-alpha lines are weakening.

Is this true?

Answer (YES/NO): NO